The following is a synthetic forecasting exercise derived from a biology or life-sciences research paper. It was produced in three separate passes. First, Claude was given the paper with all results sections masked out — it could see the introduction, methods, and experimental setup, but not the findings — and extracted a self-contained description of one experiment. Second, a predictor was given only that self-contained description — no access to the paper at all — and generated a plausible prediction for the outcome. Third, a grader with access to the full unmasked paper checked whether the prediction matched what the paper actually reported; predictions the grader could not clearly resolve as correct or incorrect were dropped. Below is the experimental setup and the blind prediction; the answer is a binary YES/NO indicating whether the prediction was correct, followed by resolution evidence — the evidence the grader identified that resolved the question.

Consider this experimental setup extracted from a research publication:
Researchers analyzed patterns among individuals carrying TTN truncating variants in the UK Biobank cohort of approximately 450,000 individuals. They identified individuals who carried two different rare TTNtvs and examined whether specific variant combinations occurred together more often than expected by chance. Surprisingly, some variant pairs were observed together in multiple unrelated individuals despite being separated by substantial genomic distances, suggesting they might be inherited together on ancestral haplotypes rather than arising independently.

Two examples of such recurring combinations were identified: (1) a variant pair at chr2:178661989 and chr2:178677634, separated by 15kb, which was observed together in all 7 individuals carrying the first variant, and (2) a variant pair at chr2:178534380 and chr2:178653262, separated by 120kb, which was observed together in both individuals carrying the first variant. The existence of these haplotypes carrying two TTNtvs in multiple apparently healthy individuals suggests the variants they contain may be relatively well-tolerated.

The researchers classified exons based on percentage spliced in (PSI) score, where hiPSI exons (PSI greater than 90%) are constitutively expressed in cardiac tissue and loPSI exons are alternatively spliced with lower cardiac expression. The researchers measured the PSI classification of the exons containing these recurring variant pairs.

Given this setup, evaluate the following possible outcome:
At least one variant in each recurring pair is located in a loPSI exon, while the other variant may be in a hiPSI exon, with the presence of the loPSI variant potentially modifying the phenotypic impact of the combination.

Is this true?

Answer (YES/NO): NO